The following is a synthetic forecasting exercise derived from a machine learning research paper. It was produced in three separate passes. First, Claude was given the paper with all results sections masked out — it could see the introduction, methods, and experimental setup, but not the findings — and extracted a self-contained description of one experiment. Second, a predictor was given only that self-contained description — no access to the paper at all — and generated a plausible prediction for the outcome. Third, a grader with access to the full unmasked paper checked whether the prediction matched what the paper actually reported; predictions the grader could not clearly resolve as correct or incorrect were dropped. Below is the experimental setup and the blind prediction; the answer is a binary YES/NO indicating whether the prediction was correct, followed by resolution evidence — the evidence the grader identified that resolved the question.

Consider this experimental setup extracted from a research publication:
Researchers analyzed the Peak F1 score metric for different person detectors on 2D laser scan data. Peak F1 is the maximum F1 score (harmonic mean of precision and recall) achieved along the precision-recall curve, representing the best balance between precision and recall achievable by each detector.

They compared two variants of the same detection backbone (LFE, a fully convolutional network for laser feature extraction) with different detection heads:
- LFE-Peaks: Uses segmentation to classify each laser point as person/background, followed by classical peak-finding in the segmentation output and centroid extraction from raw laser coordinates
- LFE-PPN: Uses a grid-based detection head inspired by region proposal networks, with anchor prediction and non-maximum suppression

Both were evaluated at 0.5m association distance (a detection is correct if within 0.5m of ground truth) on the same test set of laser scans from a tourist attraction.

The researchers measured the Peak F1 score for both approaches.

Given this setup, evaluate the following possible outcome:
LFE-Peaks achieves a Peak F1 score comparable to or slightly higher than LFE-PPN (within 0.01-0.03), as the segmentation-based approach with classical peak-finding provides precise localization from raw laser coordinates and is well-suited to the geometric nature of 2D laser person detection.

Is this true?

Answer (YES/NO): YES